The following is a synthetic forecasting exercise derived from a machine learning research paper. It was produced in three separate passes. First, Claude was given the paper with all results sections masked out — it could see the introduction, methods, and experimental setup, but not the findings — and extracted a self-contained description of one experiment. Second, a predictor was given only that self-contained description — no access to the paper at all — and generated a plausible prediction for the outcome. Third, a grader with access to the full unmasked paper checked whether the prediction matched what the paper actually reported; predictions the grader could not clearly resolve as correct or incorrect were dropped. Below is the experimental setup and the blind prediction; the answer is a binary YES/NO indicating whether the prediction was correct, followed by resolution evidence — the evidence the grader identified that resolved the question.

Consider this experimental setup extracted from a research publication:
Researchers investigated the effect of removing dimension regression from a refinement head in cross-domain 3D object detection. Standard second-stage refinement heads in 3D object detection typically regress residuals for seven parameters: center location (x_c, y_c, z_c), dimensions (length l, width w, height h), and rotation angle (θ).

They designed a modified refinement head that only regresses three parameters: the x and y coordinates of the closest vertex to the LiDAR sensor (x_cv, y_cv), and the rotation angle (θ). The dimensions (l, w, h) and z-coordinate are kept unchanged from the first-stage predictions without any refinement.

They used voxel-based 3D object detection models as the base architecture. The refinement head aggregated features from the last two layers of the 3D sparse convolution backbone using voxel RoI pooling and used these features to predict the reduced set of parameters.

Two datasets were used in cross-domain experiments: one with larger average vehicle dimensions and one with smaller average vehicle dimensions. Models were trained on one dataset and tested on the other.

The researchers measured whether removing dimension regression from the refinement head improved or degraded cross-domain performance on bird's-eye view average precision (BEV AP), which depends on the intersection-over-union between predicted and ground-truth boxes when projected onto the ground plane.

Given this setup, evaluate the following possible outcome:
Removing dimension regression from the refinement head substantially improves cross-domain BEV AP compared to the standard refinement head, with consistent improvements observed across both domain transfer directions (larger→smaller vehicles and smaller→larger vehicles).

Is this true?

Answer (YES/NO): NO